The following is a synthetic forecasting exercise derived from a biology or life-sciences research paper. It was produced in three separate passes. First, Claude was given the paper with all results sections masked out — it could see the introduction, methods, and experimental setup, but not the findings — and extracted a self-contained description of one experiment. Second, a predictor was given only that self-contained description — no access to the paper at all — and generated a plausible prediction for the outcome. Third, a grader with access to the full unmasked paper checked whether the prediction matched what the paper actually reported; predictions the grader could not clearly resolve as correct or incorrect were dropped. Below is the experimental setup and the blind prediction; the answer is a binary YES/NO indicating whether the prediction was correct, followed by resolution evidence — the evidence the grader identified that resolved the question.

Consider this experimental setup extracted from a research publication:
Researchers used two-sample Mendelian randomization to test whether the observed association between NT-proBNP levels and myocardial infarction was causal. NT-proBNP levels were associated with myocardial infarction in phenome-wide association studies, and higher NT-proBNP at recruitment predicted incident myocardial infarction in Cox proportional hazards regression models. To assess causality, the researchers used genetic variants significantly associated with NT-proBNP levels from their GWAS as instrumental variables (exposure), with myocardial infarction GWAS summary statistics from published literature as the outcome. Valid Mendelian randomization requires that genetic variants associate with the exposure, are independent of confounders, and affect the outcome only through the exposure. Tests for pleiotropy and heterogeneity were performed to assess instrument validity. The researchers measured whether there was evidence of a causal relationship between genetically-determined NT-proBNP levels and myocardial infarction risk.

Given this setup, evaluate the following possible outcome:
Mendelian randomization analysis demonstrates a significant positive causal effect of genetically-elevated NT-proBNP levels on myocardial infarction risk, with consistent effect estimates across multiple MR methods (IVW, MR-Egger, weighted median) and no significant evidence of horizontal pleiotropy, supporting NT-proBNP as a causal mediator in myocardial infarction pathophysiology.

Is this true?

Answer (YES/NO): NO